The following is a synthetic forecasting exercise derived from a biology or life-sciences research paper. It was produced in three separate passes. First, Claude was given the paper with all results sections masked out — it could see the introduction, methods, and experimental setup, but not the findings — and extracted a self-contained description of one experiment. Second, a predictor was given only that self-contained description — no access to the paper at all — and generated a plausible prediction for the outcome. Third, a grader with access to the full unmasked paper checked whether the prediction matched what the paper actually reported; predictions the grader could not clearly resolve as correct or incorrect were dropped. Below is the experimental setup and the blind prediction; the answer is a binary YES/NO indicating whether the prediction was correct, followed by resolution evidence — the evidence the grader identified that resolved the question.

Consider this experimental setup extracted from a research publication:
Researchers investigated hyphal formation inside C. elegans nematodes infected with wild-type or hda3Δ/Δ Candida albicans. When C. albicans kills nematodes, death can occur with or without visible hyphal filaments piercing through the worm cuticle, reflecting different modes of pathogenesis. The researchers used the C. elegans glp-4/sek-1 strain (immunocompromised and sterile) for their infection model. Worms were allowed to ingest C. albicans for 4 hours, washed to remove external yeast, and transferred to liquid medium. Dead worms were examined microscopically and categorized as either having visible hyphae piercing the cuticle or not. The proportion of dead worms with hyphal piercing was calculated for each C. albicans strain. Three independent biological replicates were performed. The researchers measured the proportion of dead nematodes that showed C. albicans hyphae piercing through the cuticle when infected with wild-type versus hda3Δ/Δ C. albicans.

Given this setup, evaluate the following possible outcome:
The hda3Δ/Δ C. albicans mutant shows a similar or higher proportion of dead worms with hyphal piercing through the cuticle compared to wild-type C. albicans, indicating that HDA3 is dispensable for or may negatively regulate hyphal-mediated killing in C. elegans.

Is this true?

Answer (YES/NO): YES